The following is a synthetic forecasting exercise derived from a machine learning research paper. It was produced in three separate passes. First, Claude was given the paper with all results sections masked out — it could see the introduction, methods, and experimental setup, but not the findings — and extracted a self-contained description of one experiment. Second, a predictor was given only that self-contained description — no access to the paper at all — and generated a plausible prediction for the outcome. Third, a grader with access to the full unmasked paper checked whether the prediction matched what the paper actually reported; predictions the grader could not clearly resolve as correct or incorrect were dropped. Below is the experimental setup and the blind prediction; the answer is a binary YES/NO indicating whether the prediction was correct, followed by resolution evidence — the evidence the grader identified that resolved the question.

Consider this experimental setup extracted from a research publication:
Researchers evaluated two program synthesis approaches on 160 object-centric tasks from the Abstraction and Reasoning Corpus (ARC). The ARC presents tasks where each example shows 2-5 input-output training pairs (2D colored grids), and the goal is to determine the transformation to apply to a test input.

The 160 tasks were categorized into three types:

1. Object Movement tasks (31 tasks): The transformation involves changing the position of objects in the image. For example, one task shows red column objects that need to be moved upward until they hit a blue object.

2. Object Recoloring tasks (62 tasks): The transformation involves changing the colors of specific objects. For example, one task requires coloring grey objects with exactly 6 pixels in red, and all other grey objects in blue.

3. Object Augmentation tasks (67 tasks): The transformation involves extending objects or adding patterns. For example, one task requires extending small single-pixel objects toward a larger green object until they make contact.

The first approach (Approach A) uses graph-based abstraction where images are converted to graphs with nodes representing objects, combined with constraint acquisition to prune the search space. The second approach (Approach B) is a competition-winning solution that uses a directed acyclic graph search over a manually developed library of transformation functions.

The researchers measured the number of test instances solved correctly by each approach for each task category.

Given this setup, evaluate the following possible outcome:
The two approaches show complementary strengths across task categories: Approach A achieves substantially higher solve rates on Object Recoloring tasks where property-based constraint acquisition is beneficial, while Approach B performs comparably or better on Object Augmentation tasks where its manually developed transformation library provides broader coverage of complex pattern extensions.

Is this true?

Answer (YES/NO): NO